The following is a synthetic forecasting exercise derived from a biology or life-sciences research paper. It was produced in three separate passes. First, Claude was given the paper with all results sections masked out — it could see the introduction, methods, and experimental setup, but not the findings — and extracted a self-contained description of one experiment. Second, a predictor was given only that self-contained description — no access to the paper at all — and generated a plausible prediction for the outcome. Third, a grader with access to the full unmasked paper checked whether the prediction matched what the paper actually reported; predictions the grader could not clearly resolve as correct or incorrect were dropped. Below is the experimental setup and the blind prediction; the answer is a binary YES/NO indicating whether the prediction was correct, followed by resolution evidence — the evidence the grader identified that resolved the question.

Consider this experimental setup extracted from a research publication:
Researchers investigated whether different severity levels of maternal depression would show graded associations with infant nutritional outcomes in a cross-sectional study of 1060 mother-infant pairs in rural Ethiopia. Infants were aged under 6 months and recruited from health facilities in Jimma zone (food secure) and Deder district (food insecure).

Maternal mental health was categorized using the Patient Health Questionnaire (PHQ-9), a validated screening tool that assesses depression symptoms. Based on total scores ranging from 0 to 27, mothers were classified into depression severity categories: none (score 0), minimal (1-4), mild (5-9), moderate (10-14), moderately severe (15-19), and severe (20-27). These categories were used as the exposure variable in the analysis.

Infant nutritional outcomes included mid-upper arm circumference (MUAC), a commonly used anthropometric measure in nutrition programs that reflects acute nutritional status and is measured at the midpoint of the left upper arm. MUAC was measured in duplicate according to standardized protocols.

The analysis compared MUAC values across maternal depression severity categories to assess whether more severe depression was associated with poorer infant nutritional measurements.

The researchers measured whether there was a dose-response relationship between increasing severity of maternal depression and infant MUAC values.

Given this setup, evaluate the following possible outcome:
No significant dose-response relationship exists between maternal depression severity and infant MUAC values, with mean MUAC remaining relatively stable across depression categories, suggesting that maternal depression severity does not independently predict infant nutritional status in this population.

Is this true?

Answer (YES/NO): YES